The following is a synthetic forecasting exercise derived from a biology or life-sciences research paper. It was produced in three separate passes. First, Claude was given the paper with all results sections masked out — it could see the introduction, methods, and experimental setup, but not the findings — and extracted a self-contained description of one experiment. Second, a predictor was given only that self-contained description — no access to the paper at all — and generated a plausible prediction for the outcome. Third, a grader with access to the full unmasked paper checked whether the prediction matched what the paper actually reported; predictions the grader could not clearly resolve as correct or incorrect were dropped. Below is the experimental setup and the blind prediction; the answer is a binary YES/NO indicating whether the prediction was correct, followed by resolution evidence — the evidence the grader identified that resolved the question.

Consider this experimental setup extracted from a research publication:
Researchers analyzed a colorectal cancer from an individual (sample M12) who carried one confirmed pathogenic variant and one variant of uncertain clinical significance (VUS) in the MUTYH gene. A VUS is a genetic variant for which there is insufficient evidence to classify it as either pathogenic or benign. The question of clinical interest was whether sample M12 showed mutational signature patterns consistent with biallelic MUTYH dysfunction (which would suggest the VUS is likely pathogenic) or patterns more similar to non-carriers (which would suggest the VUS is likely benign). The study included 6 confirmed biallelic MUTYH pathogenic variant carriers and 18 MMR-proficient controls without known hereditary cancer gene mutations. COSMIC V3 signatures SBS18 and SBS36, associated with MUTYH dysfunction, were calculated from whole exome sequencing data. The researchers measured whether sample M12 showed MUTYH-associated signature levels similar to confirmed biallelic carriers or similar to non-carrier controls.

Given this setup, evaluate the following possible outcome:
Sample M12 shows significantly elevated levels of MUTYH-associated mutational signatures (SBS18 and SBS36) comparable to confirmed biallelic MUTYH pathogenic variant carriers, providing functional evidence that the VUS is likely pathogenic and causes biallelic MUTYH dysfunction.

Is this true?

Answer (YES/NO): NO